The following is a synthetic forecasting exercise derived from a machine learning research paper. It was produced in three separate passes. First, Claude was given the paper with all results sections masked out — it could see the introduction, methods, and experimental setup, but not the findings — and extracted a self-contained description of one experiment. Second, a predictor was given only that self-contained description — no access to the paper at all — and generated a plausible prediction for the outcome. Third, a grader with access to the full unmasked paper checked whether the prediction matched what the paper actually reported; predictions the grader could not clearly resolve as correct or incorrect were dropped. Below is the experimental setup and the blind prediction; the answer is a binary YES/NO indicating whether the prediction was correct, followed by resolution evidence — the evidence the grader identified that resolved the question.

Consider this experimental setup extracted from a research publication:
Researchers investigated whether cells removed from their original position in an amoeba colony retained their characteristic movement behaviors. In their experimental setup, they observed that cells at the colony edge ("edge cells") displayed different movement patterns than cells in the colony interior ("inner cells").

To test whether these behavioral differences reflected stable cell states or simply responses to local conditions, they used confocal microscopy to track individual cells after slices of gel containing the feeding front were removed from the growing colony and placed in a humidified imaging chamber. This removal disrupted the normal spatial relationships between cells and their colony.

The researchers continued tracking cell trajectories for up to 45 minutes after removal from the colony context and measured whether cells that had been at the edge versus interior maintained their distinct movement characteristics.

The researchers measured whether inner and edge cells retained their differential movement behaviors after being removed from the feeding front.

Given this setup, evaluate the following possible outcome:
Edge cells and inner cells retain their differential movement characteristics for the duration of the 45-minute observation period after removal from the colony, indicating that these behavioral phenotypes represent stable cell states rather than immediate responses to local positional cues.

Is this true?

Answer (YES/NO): NO